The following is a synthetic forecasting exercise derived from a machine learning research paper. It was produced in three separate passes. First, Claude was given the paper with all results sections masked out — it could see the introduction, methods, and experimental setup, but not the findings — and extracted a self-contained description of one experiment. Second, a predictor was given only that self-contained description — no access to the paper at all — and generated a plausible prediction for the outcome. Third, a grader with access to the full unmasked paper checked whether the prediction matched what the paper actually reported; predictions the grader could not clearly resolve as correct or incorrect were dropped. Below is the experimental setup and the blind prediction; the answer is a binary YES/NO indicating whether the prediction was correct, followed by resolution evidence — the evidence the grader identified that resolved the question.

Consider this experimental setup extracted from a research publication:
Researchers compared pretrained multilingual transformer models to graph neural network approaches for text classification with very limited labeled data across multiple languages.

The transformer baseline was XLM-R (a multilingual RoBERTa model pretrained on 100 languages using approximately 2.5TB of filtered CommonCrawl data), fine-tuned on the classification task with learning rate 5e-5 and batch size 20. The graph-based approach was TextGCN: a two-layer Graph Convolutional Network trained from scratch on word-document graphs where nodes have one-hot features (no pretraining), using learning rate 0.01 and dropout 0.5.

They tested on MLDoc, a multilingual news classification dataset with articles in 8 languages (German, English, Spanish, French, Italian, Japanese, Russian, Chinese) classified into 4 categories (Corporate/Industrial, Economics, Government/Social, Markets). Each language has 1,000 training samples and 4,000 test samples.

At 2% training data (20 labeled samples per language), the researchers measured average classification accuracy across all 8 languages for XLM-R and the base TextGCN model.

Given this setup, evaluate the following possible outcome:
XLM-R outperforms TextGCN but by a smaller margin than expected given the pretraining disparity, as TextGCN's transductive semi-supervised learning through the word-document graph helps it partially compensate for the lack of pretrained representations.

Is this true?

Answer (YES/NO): YES